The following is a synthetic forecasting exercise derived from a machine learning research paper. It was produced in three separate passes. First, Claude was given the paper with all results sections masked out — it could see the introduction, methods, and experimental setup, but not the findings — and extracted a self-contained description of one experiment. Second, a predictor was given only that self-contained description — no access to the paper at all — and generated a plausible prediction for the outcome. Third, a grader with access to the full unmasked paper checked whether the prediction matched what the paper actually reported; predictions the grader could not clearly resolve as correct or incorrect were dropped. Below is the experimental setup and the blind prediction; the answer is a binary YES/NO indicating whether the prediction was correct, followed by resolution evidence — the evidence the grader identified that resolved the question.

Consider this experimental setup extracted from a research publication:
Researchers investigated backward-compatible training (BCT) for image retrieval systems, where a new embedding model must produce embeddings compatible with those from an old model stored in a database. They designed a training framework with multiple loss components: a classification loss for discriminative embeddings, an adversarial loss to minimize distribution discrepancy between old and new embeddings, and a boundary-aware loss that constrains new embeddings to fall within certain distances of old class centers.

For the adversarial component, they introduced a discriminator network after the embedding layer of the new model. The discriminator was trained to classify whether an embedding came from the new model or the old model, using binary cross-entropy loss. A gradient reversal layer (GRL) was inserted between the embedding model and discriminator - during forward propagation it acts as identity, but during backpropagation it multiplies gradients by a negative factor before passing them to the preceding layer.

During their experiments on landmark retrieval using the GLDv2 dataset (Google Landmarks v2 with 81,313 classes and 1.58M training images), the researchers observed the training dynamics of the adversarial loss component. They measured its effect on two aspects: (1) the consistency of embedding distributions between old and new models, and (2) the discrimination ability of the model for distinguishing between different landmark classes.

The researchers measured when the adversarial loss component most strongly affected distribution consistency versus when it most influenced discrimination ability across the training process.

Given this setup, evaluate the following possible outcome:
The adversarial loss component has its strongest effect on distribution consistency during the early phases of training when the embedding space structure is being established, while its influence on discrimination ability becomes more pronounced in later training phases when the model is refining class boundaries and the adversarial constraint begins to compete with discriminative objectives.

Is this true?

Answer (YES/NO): YES